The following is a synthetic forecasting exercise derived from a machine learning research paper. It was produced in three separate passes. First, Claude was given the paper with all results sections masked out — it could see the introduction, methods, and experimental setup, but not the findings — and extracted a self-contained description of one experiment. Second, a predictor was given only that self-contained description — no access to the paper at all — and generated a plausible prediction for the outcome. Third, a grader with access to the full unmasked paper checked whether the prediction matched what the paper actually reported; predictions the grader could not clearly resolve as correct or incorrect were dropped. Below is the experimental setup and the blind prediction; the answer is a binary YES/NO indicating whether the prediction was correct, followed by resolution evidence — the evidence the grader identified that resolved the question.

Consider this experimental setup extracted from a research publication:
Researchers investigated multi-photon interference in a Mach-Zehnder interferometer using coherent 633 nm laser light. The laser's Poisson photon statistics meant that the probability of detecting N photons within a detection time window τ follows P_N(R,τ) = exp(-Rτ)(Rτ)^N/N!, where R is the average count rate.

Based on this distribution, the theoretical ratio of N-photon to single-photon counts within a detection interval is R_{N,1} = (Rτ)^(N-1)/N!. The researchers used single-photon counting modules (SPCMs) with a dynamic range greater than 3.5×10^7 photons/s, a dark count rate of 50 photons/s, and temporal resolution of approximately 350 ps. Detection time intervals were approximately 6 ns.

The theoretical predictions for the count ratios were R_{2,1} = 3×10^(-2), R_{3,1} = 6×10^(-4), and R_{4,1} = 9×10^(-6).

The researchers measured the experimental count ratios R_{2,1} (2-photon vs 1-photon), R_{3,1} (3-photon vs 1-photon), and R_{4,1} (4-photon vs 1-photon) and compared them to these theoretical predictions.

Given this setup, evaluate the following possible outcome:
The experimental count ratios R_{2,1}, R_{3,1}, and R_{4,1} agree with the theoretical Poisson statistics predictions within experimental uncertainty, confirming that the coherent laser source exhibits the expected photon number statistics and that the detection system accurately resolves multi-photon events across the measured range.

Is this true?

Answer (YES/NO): NO